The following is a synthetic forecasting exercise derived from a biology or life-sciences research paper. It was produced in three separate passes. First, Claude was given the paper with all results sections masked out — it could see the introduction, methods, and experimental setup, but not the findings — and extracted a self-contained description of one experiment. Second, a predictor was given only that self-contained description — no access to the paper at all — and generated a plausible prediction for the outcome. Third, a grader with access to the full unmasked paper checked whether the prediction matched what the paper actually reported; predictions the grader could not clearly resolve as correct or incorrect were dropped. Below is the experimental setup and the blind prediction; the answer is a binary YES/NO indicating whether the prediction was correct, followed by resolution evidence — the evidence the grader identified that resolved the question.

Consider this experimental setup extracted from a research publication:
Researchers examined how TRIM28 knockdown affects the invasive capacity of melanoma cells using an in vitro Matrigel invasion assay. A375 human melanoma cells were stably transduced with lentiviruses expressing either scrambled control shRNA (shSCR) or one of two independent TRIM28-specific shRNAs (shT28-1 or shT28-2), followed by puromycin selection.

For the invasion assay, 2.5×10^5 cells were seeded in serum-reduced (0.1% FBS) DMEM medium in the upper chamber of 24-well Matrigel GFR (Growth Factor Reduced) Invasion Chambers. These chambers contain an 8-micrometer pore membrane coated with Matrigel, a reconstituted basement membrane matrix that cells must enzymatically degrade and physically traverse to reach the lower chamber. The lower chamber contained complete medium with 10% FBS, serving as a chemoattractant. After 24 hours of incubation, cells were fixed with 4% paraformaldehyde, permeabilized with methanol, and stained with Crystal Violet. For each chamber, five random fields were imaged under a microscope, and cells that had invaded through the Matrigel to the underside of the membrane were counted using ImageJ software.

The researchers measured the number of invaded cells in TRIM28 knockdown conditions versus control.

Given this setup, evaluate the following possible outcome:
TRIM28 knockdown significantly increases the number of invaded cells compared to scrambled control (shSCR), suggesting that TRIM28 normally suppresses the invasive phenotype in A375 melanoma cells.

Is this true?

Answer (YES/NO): NO